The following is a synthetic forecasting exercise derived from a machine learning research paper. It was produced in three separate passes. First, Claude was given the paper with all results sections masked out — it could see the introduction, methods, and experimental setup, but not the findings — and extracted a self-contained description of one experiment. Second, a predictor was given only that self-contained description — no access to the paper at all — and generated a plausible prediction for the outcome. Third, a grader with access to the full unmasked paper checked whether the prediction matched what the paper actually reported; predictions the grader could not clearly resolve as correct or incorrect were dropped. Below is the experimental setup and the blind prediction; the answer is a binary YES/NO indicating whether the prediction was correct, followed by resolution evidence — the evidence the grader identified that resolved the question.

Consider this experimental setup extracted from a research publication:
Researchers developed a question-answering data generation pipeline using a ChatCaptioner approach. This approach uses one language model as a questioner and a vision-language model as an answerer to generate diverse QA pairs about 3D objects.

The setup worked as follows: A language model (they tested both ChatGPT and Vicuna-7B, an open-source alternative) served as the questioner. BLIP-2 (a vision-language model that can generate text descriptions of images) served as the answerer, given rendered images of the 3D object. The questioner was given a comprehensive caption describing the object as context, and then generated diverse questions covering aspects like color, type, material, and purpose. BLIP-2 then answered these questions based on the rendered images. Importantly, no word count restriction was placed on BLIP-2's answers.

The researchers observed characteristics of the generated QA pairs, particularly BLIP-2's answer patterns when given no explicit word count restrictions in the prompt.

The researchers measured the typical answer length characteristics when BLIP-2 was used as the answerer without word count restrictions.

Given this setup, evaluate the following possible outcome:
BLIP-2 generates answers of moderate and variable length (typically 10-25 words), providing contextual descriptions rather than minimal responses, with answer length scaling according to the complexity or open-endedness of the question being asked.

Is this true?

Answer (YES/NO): NO